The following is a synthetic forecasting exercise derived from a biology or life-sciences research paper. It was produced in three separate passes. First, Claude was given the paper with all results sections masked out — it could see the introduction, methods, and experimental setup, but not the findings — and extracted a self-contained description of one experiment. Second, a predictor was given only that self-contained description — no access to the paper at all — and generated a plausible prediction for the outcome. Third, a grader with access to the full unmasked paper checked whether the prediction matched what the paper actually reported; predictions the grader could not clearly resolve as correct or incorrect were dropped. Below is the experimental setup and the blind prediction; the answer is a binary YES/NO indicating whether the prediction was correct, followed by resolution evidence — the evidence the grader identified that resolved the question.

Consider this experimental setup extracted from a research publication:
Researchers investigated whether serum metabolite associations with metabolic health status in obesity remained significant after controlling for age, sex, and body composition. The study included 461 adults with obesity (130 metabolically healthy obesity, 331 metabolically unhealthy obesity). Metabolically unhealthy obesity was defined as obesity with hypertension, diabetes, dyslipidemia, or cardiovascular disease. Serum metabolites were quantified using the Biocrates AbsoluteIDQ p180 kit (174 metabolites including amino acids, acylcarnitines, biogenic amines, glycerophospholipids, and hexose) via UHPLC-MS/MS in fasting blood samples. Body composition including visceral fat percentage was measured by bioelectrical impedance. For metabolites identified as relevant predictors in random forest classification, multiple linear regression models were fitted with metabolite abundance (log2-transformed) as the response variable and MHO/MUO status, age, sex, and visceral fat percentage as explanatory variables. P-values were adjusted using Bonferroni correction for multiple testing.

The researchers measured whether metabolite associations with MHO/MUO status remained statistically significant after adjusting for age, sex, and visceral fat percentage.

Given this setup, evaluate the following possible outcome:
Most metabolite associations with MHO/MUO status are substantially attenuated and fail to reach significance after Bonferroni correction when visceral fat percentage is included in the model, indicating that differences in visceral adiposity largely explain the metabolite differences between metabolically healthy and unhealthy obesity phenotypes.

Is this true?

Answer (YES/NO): NO